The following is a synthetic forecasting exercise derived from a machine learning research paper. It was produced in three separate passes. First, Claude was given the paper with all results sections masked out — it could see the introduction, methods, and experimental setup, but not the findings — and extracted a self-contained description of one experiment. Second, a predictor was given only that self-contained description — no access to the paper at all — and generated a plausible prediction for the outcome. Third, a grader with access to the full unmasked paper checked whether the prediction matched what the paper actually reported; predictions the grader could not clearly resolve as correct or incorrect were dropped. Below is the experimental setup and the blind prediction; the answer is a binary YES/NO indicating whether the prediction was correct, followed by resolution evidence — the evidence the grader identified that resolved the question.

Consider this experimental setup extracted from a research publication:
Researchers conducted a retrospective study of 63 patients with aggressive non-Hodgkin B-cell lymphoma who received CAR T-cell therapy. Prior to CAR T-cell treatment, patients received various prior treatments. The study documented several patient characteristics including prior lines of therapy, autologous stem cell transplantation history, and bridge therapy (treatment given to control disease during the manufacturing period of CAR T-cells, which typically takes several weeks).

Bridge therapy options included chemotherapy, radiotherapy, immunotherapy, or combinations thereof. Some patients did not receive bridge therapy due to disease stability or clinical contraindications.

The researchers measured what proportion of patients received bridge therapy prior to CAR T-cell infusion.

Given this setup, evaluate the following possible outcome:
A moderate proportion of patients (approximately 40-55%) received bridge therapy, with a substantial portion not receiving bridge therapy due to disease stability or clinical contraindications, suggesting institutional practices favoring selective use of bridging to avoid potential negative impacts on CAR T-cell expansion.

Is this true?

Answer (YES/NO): NO